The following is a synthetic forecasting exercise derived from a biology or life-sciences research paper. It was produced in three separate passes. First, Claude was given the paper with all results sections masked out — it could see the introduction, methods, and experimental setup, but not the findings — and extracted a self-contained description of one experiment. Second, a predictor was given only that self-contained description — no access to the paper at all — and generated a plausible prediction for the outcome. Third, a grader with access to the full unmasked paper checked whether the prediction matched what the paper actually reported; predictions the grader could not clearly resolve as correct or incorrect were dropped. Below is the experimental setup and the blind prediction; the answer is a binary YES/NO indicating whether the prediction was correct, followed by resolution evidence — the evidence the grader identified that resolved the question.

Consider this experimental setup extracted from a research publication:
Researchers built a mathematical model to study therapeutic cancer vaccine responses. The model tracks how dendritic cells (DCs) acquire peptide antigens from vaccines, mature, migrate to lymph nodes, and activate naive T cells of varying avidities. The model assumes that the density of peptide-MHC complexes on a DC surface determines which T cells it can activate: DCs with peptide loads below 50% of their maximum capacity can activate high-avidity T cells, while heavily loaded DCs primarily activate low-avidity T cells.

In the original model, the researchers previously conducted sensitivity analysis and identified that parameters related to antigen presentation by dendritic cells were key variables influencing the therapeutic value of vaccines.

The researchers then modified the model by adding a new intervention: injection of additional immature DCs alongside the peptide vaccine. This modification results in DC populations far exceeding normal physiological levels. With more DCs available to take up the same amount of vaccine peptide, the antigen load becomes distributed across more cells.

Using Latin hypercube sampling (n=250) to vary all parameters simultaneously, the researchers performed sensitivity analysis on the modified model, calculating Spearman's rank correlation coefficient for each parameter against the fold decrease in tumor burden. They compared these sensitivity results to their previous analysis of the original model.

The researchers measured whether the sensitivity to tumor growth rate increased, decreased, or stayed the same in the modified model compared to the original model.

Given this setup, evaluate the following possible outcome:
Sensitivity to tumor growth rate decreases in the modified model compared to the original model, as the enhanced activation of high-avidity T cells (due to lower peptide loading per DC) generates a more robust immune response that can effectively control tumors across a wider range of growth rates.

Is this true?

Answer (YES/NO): NO